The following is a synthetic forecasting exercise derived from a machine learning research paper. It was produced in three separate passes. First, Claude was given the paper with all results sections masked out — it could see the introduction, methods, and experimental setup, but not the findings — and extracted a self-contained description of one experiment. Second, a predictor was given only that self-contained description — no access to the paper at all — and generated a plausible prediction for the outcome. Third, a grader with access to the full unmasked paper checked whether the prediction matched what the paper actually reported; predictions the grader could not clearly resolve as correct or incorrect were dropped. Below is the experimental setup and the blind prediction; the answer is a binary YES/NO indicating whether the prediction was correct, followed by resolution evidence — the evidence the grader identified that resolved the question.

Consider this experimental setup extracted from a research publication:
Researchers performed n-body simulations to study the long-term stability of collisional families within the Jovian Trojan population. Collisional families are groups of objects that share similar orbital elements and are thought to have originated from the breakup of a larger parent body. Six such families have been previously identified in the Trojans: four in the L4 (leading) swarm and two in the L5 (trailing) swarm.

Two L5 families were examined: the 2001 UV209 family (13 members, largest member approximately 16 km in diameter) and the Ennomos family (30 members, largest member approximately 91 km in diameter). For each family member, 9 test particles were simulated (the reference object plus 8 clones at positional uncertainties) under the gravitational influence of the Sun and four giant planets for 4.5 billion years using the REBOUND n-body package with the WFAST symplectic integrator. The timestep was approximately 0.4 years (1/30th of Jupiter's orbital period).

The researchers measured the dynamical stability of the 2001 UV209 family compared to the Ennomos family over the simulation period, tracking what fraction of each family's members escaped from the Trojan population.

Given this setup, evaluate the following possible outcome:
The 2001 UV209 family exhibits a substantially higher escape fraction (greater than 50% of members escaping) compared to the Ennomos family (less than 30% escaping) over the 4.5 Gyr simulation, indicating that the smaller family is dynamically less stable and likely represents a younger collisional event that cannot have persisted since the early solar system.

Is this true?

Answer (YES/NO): NO